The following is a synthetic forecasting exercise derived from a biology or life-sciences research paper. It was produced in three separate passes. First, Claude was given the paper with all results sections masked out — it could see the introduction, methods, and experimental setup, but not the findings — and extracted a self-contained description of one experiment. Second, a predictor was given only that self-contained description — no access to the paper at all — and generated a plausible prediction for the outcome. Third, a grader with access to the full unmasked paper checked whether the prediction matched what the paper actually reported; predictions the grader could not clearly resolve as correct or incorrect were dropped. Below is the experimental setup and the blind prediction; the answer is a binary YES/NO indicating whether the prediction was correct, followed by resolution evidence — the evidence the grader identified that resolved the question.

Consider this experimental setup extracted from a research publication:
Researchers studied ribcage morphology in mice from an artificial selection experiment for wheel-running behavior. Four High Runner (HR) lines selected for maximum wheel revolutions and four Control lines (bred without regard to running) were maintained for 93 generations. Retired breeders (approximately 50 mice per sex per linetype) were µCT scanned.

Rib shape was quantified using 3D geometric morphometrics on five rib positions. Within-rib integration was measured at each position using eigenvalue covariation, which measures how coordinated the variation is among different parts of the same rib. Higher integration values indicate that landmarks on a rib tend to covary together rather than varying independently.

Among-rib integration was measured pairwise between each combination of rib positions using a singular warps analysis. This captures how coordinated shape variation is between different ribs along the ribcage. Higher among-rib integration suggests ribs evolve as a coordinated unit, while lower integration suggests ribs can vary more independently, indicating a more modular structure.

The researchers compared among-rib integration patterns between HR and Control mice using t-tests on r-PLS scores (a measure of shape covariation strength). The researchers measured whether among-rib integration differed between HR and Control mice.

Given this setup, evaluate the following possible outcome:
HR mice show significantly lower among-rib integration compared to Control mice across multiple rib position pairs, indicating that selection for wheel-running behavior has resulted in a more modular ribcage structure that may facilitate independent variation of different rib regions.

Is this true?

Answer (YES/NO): NO